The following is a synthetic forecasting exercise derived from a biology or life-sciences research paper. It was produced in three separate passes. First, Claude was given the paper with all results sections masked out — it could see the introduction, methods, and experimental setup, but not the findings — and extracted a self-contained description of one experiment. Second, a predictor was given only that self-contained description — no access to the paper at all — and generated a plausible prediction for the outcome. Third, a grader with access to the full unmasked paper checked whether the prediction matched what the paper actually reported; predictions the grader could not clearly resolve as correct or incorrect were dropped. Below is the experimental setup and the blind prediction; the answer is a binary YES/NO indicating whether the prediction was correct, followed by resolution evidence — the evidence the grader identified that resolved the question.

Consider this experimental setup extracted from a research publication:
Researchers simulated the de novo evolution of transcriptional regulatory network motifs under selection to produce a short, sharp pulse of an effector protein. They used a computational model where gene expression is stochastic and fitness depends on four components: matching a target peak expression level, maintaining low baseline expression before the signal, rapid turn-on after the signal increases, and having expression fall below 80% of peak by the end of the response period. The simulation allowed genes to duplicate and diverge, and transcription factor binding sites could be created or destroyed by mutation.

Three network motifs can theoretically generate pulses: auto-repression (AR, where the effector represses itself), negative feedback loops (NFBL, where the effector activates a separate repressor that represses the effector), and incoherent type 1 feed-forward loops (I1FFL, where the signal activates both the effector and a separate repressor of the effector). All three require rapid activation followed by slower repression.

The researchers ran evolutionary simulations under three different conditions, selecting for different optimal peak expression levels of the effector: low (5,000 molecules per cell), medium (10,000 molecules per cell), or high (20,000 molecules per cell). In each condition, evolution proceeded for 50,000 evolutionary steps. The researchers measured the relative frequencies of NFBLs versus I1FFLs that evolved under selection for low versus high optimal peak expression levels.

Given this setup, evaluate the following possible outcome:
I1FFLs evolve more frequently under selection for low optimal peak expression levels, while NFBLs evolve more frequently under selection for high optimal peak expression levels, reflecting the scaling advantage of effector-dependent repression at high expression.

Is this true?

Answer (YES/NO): YES